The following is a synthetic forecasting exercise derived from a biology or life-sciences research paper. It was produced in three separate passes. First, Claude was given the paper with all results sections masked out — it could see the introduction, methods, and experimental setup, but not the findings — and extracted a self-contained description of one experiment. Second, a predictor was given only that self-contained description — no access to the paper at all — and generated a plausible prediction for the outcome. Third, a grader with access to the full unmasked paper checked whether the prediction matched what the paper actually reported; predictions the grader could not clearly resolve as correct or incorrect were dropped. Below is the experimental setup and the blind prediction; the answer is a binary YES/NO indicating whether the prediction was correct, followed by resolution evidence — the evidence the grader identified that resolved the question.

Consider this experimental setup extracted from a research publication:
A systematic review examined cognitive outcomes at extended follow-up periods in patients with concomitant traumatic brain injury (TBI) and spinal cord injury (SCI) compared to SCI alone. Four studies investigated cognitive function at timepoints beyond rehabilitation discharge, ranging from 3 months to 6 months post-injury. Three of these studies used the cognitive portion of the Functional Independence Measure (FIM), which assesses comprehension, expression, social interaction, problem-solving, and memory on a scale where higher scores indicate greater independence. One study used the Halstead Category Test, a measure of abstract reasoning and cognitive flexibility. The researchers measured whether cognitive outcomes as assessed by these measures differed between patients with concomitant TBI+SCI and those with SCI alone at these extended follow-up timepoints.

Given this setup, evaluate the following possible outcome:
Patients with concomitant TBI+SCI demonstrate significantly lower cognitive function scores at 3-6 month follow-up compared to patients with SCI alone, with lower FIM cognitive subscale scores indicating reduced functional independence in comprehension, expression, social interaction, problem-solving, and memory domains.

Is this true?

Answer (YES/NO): NO